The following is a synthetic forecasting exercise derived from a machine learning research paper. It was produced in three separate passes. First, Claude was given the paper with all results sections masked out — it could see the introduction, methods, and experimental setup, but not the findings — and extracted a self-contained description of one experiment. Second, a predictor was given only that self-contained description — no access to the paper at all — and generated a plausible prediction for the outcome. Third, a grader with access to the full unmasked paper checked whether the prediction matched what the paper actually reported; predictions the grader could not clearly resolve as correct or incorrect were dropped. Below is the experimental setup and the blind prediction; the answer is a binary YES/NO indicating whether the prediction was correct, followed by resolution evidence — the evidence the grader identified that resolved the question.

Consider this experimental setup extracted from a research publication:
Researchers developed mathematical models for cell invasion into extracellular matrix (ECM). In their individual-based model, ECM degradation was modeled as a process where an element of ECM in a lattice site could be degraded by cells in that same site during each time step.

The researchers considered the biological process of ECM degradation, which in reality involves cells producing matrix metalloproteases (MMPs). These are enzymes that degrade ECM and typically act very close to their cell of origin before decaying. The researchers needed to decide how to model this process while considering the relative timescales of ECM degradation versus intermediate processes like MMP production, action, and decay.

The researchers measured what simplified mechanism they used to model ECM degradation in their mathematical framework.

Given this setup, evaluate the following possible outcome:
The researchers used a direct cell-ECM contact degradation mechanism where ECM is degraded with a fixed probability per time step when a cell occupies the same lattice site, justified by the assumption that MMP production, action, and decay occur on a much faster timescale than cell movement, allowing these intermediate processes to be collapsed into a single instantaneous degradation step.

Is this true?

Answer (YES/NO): YES